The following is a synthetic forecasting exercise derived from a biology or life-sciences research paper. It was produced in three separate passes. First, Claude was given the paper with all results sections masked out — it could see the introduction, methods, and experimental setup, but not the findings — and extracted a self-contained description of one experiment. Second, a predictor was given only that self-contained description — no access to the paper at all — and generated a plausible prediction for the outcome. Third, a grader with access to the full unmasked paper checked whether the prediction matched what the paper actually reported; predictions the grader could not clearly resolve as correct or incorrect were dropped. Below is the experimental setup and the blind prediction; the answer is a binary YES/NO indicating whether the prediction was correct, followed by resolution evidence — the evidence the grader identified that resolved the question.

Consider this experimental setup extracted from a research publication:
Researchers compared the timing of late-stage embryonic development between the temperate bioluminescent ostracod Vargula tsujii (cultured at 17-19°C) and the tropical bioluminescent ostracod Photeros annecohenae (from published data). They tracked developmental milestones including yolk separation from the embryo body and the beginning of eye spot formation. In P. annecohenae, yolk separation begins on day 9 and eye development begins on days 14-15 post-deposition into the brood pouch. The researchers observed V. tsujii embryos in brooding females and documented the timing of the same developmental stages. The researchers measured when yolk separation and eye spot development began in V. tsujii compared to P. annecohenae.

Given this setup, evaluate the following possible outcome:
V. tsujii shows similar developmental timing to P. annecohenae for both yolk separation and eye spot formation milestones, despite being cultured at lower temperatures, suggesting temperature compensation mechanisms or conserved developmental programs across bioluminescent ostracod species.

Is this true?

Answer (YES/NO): NO